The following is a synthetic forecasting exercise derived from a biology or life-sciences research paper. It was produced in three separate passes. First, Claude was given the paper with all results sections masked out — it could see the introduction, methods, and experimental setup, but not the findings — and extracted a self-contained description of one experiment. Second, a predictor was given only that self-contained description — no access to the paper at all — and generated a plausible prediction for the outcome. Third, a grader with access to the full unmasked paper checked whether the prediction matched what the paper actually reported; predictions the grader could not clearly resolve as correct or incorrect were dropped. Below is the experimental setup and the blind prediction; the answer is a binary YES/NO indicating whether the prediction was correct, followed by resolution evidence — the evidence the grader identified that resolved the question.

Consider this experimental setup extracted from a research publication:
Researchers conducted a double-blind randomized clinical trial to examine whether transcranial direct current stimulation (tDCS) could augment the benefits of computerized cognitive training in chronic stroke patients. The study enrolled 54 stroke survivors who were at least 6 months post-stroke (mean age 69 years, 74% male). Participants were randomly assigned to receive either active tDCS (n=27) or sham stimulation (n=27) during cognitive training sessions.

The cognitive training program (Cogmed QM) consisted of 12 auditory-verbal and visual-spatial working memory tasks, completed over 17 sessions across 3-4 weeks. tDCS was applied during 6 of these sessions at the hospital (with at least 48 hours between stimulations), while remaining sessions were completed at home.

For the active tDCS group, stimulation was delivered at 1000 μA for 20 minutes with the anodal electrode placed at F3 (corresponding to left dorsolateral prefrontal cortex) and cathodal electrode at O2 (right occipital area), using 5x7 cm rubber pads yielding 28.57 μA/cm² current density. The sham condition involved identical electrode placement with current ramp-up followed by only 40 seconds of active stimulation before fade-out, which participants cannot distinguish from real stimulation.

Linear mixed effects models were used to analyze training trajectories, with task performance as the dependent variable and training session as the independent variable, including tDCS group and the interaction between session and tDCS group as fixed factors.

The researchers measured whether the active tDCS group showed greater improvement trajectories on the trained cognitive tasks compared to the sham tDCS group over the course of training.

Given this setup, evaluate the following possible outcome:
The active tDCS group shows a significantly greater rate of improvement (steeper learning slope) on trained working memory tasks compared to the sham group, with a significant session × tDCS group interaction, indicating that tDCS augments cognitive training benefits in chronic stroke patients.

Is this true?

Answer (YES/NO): NO